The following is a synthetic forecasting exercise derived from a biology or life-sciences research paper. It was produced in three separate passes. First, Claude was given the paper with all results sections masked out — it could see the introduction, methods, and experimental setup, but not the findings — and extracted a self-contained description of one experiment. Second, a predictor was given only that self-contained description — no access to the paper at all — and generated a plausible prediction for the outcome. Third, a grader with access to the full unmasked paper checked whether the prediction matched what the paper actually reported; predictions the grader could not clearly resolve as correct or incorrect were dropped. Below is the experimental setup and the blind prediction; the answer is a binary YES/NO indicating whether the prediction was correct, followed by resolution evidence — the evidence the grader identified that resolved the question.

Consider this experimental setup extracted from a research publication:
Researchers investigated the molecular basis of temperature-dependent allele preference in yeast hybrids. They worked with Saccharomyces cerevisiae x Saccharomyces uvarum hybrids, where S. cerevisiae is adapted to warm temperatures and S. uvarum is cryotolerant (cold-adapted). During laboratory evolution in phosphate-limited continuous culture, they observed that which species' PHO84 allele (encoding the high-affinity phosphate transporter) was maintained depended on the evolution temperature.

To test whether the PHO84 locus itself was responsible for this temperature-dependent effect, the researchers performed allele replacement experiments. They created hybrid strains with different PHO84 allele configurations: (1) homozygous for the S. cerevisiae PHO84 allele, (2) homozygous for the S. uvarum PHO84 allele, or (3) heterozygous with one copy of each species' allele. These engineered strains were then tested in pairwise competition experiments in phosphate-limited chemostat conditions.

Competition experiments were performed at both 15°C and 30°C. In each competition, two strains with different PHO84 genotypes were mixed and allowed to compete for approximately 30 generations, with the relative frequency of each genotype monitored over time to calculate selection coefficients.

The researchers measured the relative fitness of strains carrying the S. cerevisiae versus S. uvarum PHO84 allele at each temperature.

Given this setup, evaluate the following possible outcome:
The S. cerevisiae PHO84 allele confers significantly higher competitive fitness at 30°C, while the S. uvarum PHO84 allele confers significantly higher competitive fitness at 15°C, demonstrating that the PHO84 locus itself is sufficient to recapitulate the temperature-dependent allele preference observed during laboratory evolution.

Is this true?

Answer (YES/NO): YES